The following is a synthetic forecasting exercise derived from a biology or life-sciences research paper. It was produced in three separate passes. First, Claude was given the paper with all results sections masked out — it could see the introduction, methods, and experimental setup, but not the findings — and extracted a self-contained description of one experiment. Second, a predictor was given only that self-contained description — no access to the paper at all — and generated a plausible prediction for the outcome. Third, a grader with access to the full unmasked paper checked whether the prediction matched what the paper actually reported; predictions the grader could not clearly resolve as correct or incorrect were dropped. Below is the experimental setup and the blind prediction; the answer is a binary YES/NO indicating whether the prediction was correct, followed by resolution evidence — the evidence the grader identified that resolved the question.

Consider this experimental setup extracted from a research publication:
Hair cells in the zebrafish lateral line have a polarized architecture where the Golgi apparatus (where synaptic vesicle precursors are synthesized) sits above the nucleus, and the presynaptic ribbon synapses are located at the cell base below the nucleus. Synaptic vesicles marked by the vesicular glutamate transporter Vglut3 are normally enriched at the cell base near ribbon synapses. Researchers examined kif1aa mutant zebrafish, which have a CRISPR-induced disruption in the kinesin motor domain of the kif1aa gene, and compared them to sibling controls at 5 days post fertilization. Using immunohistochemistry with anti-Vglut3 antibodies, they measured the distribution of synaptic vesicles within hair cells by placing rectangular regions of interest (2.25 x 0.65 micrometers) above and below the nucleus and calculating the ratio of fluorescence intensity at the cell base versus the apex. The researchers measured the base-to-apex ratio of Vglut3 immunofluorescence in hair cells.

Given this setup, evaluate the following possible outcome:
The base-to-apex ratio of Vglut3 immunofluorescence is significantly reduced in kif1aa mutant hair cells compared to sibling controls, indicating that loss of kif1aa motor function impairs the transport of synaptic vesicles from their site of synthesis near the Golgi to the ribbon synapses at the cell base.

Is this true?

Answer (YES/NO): YES